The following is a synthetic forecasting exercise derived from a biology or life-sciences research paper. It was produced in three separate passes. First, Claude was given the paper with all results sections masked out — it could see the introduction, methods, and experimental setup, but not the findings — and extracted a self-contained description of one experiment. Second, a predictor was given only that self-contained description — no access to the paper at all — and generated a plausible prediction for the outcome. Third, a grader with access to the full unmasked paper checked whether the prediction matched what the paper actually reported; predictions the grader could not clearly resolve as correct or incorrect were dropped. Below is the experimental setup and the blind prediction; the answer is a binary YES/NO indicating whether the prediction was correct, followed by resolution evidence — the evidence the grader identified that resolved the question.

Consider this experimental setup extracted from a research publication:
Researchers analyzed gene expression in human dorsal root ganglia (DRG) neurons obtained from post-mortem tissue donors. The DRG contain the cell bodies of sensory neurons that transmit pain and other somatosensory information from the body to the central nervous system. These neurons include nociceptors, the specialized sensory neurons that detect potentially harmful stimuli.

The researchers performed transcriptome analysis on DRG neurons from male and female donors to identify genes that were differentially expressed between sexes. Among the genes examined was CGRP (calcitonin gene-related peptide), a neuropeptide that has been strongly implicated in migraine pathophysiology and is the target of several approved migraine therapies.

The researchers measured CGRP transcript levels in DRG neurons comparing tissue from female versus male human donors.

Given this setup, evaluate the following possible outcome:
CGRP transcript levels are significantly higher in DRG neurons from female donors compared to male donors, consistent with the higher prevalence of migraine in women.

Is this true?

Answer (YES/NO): YES